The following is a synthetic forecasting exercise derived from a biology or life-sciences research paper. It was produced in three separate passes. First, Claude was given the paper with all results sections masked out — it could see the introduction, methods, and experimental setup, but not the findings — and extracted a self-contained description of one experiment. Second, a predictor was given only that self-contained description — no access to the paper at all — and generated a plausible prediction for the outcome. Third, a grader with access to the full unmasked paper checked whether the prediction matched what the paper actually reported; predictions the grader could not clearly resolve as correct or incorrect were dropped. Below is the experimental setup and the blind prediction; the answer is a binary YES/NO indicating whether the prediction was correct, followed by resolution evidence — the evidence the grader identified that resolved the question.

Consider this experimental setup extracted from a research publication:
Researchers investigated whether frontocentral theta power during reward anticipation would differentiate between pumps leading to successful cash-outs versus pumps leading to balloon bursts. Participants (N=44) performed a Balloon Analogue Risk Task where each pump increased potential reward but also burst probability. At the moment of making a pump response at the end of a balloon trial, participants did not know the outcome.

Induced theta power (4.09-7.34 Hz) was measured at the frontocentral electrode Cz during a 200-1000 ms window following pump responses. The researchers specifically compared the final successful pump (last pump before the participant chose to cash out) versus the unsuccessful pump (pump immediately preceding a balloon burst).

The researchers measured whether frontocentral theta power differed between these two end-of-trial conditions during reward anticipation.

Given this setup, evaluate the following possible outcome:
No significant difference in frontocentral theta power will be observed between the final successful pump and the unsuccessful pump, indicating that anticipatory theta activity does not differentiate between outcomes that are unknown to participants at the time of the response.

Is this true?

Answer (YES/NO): NO